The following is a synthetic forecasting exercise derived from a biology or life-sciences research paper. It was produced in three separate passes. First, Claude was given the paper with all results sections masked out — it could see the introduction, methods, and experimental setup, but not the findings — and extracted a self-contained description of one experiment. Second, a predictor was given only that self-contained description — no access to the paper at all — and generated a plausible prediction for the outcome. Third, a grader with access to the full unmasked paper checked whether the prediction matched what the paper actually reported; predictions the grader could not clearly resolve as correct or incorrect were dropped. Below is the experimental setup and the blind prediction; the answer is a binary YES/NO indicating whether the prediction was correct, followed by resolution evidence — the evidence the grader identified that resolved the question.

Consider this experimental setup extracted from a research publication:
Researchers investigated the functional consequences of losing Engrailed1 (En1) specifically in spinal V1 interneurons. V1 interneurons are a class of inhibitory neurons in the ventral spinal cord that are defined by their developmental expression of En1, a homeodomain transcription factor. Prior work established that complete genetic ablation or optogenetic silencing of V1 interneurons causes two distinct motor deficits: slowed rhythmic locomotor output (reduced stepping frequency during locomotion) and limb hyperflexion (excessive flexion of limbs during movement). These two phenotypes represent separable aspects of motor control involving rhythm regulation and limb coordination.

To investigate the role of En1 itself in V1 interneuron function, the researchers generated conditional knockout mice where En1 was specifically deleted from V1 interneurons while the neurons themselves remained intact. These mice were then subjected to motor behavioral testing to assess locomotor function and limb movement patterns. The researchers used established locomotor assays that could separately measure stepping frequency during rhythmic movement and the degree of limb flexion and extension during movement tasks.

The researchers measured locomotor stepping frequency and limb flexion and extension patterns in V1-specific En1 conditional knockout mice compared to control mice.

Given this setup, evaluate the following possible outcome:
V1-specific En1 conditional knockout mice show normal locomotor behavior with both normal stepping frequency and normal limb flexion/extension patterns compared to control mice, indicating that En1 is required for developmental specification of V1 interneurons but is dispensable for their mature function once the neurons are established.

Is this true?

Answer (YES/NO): NO